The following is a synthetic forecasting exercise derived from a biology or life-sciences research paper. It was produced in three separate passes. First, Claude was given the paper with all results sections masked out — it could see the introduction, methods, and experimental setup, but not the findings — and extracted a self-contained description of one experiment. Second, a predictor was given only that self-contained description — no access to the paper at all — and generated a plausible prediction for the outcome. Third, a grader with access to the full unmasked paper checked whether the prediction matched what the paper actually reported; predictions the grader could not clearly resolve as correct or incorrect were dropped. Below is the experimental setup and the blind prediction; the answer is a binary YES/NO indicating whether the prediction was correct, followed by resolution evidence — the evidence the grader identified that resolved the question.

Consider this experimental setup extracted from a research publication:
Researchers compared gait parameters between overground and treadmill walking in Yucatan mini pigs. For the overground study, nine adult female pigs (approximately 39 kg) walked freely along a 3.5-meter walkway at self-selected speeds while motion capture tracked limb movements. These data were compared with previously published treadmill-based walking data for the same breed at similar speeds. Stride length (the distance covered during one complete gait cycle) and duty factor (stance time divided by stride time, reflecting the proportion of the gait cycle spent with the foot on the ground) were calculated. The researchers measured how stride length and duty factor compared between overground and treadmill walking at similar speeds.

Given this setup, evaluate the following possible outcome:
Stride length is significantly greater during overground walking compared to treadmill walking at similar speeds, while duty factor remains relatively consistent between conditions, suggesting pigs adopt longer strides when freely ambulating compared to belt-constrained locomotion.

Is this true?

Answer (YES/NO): NO